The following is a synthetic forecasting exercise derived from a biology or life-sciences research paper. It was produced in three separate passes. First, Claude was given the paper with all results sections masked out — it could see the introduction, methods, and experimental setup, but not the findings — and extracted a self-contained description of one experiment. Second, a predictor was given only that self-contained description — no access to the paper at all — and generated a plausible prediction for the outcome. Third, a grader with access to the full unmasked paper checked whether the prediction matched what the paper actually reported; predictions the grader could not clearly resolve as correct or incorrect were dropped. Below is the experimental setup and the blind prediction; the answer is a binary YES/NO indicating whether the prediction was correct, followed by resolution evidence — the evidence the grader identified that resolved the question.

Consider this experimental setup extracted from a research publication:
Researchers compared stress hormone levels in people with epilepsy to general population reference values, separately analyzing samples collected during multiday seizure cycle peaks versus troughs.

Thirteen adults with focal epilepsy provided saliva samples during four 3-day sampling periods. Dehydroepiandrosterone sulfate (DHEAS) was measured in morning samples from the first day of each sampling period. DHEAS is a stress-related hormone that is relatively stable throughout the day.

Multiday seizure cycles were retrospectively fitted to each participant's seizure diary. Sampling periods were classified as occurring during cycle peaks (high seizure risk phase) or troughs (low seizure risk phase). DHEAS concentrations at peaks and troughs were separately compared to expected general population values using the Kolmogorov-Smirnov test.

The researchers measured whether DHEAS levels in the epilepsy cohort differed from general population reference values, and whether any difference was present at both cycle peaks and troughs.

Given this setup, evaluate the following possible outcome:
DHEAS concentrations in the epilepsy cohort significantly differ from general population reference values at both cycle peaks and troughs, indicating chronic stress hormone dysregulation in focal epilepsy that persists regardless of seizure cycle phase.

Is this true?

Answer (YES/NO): NO